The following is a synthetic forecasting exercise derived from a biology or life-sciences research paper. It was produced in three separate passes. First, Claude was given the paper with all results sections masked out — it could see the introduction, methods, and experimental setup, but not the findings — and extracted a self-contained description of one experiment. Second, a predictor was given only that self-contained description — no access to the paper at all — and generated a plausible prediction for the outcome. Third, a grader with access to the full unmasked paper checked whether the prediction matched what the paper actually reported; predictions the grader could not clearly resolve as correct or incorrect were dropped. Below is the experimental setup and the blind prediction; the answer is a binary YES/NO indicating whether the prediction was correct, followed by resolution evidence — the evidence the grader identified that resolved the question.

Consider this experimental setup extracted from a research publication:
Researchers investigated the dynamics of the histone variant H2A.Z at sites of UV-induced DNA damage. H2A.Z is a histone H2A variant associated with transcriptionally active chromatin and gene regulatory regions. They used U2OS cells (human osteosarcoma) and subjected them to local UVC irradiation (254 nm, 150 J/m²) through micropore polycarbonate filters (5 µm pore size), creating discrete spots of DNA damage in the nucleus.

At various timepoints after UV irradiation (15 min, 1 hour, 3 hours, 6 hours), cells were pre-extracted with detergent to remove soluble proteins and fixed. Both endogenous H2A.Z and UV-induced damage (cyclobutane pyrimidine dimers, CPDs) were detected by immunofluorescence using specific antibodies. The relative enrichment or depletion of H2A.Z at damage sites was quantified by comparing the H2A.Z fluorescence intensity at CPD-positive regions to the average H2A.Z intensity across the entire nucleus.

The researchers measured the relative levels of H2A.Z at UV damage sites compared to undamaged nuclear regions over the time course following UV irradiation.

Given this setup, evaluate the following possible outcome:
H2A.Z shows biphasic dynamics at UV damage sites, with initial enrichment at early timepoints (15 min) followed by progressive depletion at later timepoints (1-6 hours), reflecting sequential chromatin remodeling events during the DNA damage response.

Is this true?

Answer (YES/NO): NO